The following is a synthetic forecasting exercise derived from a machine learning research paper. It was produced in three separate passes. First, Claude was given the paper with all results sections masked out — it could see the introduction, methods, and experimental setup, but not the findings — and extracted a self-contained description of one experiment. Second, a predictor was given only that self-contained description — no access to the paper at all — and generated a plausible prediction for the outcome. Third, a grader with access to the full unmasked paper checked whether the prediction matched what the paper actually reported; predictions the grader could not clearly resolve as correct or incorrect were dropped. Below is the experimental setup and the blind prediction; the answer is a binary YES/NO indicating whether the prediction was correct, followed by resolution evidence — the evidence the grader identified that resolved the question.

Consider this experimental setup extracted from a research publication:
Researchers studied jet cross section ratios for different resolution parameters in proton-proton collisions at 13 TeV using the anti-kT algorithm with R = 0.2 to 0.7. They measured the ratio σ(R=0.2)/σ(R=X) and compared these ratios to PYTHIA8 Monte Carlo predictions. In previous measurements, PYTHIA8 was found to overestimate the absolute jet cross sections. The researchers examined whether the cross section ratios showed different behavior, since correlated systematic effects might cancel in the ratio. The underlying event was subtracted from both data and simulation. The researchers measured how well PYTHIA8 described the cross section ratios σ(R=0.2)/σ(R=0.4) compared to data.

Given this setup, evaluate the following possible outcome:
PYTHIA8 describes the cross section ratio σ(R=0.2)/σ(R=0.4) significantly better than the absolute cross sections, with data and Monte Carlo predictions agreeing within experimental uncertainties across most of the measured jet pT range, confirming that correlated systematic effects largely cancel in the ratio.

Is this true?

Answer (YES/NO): NO